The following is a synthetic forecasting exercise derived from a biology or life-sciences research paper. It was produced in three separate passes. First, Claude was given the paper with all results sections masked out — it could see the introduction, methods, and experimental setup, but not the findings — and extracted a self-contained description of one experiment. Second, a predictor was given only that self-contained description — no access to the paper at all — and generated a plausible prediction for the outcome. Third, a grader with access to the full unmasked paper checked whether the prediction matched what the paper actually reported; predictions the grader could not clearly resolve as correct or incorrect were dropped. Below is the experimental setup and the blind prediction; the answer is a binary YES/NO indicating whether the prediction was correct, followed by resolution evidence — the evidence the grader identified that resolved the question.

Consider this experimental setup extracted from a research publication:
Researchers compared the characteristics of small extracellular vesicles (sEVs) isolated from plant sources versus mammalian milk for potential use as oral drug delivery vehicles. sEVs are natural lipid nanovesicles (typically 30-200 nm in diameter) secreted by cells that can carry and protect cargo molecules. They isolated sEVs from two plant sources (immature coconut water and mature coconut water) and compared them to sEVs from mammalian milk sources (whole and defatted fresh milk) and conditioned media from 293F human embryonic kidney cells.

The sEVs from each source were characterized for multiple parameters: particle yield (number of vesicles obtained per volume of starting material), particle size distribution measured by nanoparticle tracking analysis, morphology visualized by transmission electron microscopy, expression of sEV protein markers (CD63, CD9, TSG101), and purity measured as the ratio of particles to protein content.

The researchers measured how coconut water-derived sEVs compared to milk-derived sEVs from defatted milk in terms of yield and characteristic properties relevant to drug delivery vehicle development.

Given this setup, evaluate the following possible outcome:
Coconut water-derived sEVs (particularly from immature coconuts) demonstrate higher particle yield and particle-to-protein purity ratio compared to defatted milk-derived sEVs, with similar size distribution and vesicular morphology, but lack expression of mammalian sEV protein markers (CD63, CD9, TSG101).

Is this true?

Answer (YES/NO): NO